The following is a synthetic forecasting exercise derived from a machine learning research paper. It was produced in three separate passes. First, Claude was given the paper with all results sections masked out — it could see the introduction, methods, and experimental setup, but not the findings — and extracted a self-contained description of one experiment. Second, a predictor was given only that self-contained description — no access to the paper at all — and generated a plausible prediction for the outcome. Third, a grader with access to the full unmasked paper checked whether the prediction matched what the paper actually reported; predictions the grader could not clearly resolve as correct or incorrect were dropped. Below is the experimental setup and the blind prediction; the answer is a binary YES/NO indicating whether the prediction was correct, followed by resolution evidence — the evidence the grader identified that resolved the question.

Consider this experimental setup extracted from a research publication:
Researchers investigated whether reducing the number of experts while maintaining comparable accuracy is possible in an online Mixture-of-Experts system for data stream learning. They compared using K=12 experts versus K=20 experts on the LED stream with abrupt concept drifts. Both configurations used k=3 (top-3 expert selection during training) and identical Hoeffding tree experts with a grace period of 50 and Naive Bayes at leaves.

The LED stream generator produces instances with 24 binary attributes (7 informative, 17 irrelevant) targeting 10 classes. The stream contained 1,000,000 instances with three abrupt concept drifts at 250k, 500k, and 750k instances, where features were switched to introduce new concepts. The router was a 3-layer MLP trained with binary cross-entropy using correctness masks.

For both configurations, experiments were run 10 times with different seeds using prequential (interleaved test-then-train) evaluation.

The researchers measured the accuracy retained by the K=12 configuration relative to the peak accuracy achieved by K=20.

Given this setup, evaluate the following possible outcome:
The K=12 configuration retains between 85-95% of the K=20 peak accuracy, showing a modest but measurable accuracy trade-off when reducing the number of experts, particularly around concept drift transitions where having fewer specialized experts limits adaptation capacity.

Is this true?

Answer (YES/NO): NO